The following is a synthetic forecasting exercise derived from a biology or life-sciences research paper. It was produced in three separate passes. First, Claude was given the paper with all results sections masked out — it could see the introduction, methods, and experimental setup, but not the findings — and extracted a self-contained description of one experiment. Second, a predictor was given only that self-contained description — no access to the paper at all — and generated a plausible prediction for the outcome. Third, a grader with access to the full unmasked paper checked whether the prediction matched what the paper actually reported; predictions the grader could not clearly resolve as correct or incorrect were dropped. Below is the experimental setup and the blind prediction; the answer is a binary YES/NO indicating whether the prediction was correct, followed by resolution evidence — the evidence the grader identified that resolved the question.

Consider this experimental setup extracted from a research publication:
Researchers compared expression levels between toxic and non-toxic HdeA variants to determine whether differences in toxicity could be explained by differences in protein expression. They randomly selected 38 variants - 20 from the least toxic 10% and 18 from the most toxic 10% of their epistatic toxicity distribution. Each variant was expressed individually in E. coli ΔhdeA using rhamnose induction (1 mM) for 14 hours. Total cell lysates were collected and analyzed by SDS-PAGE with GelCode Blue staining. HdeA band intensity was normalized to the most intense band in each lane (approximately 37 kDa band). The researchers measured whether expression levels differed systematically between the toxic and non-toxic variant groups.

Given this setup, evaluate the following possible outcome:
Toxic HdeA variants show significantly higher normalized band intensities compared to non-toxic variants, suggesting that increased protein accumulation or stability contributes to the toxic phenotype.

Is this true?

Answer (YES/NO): NO